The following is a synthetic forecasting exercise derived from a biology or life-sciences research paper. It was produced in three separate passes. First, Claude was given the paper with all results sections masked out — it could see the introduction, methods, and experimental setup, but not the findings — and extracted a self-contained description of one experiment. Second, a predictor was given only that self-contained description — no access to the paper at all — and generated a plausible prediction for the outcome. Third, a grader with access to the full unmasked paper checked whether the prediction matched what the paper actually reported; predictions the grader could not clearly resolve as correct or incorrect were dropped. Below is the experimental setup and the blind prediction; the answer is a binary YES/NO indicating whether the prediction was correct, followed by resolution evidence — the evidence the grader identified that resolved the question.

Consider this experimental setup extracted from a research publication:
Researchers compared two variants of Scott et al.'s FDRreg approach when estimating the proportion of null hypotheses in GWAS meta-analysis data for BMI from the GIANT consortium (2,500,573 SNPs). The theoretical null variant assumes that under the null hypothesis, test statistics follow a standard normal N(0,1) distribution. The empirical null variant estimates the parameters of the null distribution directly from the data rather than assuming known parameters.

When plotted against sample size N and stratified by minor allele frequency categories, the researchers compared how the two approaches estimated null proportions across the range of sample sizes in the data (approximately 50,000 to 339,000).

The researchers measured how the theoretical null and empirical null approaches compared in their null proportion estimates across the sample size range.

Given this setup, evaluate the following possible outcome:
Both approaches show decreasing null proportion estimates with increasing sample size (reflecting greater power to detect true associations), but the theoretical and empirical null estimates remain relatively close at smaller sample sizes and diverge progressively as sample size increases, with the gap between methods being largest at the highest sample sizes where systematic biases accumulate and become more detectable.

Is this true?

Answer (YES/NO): NO